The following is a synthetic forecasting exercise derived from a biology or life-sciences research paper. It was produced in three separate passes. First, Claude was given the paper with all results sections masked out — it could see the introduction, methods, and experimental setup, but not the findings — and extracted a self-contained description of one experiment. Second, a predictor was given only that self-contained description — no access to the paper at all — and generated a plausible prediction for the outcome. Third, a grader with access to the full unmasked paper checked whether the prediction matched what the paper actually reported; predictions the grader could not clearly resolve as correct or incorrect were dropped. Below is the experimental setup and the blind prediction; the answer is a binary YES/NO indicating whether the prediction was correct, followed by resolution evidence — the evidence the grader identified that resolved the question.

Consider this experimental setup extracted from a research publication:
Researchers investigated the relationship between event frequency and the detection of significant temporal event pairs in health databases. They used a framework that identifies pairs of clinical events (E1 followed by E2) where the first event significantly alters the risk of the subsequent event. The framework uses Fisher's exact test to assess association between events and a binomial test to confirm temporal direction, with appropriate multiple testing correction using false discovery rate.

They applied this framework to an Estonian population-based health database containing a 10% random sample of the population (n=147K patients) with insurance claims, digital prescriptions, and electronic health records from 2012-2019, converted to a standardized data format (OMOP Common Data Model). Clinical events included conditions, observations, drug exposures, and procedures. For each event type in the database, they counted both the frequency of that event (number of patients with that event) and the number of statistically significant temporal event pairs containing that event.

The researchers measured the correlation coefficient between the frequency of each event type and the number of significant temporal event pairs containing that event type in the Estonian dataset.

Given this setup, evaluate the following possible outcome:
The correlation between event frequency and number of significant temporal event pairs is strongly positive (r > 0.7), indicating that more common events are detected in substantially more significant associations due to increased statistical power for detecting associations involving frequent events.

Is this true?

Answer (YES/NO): YES